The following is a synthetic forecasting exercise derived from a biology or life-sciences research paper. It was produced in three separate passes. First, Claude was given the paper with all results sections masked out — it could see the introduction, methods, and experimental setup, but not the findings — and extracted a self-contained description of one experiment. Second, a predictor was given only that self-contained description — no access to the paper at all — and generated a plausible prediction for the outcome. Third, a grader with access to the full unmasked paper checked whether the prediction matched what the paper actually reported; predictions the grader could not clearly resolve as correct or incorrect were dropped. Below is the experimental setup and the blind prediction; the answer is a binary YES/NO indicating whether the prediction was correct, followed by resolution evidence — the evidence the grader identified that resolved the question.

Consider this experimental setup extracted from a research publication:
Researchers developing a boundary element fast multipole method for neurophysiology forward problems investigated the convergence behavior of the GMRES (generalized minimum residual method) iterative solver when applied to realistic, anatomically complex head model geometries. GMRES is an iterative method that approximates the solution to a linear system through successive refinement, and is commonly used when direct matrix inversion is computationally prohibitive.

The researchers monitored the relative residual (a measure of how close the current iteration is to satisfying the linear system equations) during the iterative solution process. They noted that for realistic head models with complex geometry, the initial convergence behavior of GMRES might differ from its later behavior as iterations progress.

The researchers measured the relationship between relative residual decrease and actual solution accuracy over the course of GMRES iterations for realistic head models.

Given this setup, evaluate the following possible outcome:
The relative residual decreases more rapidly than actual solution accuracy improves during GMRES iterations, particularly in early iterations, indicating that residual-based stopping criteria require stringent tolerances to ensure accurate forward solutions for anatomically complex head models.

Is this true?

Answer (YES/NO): NO